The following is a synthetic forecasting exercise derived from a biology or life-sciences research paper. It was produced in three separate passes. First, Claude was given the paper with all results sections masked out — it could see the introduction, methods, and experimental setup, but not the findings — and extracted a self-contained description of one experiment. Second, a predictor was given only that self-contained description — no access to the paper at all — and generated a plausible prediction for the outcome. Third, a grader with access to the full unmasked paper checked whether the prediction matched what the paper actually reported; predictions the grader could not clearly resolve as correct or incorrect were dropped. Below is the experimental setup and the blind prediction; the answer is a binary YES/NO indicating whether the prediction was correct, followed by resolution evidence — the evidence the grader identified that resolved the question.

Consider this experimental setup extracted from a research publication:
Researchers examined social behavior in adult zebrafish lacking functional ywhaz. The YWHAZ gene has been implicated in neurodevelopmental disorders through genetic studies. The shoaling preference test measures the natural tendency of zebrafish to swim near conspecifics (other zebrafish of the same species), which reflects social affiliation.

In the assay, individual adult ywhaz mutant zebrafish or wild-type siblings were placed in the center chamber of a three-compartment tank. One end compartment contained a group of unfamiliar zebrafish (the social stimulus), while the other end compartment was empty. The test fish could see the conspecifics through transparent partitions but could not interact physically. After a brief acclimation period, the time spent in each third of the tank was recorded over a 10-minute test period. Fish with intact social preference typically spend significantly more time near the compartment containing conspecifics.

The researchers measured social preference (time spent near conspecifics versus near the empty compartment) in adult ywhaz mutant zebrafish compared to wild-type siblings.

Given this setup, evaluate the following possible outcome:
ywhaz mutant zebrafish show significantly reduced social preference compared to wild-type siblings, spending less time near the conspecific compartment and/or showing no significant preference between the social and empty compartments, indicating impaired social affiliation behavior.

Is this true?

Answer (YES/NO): NO